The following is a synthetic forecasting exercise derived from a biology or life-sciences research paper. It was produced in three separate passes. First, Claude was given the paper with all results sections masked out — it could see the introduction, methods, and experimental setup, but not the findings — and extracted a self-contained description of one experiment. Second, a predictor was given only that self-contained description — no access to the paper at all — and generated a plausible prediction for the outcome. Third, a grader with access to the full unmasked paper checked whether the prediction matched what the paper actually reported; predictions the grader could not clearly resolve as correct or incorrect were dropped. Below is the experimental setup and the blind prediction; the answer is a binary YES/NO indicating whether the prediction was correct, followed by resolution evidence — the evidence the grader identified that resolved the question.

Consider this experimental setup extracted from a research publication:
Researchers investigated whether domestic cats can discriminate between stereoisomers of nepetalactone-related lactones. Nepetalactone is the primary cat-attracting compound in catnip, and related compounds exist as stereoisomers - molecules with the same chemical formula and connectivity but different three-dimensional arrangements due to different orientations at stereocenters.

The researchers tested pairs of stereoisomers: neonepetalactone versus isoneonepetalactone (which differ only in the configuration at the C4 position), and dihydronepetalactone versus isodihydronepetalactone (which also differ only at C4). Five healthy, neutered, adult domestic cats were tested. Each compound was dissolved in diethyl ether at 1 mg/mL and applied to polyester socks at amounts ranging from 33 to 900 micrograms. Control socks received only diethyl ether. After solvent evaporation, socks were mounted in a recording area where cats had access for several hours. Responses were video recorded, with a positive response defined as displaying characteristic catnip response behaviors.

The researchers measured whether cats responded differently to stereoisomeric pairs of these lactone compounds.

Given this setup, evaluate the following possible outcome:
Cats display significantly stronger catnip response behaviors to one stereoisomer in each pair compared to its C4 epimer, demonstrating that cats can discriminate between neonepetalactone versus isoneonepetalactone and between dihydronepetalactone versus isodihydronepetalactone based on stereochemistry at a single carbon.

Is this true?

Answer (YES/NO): NO